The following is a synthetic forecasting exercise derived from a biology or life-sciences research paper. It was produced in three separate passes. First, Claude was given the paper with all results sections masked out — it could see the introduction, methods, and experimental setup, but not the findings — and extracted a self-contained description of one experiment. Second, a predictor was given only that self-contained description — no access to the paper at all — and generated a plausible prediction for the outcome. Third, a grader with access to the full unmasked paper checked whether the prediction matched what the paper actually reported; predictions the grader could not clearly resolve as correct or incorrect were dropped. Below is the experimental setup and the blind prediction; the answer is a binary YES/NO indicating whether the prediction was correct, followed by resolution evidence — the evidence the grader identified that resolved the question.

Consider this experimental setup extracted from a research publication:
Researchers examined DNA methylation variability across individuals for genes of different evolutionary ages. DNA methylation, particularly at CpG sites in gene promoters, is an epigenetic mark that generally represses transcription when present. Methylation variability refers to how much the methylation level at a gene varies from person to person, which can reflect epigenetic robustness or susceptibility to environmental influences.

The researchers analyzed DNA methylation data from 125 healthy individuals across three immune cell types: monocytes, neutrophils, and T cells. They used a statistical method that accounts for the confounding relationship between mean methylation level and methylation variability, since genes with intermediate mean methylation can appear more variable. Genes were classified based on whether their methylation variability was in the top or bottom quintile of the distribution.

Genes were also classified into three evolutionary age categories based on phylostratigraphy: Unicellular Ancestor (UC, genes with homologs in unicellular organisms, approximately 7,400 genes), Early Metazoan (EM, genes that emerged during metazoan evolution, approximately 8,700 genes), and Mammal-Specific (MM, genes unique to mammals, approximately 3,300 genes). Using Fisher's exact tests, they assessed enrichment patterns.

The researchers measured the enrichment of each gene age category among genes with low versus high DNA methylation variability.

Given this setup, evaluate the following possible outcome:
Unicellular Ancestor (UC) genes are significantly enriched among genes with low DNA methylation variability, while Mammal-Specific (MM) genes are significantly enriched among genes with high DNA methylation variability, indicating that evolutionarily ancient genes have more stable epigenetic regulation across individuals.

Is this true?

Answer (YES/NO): YES